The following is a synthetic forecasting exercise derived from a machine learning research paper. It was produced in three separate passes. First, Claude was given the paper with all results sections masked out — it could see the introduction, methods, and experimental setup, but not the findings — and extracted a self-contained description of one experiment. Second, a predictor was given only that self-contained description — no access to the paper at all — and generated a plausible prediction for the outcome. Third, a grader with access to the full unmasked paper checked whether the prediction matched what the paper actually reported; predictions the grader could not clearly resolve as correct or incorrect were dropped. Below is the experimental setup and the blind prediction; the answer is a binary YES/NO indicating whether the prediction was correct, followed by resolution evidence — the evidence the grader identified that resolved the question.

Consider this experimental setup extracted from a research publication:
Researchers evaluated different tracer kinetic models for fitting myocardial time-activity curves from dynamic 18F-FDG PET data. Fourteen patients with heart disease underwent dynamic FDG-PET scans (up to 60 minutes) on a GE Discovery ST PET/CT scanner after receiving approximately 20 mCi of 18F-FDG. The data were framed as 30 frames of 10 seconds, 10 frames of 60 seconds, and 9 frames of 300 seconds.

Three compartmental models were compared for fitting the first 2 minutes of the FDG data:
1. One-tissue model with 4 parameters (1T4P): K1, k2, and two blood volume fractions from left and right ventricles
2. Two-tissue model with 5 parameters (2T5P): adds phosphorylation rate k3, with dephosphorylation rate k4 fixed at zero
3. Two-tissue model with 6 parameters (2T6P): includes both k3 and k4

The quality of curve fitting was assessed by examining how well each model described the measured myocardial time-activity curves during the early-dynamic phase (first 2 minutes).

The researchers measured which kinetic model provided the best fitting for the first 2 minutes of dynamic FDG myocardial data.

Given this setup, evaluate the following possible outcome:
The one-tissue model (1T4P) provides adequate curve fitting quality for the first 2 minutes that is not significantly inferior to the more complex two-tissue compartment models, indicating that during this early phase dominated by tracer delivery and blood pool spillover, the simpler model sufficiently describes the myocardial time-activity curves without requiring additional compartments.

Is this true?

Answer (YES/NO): YES